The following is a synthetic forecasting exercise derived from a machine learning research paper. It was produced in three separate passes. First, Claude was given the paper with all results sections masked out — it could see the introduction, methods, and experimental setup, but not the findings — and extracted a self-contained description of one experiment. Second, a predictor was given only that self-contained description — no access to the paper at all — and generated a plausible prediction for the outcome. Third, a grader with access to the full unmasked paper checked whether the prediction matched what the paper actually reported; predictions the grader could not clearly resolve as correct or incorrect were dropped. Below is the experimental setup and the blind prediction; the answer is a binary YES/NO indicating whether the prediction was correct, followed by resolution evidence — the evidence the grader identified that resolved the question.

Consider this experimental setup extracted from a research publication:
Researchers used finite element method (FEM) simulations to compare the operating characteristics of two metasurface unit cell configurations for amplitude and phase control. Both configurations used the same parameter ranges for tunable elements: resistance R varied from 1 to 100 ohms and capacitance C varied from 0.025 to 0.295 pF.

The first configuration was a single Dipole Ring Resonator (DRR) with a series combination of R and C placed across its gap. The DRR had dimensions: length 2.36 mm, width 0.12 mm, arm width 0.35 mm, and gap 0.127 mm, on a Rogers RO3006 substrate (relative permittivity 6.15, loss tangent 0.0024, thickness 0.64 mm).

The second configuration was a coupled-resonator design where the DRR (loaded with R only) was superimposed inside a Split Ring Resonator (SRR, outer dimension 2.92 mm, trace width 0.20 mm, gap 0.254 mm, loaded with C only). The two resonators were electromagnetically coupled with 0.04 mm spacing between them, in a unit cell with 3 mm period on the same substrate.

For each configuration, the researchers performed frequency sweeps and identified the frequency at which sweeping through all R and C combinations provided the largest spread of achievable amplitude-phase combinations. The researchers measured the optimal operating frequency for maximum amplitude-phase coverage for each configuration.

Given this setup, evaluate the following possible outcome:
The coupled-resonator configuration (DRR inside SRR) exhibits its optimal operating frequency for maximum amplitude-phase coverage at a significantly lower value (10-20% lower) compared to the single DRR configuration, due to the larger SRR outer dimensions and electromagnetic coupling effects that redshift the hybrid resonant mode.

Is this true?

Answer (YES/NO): NO